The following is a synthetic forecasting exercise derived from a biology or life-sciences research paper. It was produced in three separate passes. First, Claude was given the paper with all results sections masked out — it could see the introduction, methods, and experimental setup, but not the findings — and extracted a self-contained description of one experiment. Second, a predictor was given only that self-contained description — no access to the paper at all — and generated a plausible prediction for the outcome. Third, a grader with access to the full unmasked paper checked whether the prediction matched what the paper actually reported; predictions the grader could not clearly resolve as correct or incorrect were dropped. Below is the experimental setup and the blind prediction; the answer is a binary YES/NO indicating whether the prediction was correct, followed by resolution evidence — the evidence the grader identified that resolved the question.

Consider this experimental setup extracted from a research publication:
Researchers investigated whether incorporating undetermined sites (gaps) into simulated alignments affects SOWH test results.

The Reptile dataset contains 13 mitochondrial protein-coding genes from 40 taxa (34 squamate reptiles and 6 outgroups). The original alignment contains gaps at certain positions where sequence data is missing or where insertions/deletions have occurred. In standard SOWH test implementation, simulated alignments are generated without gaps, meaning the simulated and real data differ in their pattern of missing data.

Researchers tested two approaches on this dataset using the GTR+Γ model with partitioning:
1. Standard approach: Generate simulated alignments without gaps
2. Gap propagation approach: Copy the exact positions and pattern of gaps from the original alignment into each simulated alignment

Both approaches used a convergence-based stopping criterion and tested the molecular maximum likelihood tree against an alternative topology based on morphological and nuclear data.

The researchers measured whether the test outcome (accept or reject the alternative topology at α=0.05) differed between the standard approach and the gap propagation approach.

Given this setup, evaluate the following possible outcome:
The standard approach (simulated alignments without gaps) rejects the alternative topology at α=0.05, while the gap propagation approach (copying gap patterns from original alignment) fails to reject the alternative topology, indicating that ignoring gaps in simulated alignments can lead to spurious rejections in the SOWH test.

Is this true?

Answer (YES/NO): NO